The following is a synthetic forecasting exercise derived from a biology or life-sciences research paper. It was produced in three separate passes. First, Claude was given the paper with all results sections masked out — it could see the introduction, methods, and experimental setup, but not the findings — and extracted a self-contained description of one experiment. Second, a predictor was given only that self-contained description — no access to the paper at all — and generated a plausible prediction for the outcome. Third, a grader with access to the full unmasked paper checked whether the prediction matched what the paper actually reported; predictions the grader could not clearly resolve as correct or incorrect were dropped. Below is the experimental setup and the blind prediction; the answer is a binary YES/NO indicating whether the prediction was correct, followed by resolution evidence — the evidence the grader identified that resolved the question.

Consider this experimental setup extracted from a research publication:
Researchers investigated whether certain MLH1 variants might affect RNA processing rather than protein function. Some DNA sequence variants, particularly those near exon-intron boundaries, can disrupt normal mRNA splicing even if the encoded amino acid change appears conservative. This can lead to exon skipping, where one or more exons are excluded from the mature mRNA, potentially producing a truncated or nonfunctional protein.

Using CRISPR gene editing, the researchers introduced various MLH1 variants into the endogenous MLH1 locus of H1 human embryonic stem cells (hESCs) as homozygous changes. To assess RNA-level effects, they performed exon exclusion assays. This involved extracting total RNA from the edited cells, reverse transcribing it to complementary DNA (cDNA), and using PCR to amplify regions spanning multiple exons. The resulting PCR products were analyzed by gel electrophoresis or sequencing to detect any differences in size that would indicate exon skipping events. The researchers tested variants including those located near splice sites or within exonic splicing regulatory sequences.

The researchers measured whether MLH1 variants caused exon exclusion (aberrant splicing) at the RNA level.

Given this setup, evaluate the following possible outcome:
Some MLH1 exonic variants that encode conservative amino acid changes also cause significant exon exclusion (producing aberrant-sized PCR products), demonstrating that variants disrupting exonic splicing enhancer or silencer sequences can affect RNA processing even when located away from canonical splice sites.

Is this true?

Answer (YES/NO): YES